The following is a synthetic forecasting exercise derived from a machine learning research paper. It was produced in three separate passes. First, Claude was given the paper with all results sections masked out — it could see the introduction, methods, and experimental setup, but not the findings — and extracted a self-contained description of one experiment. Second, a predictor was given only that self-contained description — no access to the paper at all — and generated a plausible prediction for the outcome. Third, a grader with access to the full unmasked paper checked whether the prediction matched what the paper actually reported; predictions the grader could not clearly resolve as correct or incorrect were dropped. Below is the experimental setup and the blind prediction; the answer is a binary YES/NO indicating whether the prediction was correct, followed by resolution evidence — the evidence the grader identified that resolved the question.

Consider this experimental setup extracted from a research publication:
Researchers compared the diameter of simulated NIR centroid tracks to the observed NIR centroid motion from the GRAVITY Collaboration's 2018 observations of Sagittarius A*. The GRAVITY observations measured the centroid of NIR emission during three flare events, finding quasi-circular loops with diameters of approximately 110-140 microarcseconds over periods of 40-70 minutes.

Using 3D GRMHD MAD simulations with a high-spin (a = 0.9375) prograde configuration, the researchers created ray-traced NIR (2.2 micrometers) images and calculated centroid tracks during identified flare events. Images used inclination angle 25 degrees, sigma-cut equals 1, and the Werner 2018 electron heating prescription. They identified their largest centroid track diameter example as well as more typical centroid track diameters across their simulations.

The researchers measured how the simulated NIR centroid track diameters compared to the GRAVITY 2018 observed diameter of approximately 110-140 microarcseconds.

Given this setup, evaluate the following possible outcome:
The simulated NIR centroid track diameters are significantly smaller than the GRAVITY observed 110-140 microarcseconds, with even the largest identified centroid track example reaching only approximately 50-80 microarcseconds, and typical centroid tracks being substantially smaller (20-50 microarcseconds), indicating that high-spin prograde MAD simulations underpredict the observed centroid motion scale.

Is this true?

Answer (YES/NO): NO